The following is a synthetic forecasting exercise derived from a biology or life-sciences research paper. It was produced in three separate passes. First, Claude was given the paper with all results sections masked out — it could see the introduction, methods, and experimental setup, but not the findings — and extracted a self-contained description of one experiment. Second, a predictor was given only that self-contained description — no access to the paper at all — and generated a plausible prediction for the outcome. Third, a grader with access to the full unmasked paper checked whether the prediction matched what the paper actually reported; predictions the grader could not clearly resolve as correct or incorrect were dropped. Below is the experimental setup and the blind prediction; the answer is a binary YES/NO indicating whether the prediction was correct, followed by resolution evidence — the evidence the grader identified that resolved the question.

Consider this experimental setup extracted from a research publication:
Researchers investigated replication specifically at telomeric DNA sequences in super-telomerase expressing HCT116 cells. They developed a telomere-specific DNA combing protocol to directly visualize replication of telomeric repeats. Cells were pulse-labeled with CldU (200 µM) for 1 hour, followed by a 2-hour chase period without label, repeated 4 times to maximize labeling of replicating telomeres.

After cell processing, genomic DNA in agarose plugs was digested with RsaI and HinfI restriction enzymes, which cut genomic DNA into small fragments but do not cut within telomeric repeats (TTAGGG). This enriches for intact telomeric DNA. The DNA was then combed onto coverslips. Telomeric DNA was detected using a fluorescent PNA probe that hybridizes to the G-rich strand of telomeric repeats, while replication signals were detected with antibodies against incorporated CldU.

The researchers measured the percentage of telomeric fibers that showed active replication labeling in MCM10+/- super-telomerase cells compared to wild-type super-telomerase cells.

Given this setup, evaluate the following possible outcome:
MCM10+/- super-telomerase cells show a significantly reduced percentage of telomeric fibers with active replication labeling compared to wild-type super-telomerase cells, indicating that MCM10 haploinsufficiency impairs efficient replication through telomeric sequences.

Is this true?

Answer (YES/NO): YES